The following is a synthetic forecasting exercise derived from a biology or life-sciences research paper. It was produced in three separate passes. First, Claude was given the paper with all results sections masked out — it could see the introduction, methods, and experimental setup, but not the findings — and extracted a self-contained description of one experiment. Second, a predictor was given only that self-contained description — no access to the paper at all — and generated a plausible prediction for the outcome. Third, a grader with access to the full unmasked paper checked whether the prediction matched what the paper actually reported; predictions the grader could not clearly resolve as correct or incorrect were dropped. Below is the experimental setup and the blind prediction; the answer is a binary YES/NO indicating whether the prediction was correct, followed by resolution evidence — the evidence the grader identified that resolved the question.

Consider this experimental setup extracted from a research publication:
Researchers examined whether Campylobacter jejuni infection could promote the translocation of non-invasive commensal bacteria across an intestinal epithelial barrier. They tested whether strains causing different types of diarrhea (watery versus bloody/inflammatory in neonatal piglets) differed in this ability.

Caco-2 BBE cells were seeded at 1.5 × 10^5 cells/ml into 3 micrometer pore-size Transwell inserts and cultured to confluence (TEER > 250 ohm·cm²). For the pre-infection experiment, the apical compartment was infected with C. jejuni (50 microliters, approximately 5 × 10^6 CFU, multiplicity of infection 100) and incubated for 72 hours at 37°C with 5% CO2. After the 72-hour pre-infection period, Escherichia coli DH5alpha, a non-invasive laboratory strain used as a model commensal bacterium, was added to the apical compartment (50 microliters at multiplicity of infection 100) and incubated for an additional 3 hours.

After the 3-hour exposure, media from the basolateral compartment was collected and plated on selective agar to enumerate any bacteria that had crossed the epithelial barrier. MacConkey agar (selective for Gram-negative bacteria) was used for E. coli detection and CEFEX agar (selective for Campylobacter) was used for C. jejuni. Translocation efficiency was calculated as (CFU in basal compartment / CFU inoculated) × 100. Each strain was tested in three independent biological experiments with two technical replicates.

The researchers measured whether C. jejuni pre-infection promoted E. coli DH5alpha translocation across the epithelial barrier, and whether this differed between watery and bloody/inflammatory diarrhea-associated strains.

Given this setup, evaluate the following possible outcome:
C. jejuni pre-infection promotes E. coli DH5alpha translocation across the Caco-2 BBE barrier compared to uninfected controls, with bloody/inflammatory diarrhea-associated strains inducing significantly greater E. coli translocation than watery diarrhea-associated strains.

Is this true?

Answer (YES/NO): NO